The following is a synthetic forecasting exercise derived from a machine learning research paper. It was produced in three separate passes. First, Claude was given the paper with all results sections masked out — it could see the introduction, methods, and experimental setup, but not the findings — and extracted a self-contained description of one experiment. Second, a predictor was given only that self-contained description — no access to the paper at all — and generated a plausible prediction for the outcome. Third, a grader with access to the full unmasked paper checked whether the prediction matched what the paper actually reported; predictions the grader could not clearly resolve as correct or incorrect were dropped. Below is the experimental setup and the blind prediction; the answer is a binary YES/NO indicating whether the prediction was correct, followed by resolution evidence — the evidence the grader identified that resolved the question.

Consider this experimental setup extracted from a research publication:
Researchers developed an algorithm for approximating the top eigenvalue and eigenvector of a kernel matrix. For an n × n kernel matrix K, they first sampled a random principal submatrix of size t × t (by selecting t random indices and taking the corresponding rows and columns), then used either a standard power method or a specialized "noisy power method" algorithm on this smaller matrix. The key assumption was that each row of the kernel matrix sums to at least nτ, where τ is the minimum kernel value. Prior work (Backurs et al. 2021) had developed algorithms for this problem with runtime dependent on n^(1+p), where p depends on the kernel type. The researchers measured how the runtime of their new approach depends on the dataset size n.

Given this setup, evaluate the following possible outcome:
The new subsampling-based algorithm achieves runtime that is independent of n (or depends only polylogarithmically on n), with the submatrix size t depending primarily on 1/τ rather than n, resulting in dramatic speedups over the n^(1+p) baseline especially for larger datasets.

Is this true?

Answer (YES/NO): YES